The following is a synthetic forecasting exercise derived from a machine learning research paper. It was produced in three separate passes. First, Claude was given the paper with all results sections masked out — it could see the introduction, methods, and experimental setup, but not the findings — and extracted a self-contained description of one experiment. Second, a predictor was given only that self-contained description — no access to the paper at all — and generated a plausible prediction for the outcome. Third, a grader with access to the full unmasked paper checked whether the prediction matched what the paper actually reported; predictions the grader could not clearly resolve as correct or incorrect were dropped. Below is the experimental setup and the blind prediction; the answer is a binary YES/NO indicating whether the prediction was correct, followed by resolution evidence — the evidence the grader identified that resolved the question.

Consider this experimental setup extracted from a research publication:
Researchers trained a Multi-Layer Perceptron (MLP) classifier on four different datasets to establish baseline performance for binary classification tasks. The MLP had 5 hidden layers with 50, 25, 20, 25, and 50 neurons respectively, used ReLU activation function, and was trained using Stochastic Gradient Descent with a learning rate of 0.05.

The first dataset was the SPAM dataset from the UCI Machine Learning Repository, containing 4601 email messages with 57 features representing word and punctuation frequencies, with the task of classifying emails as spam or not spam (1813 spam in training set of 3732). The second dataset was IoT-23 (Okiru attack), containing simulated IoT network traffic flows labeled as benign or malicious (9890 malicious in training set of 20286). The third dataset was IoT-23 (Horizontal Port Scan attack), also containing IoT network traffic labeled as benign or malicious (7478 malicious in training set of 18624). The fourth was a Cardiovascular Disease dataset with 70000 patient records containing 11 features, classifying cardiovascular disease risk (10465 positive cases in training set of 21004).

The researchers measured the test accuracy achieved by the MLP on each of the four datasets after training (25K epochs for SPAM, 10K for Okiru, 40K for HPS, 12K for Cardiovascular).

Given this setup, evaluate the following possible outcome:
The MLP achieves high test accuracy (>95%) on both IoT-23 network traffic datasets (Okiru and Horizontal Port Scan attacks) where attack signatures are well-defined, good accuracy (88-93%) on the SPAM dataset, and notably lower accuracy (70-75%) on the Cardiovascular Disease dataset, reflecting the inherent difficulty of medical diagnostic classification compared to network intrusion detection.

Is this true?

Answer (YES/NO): NO